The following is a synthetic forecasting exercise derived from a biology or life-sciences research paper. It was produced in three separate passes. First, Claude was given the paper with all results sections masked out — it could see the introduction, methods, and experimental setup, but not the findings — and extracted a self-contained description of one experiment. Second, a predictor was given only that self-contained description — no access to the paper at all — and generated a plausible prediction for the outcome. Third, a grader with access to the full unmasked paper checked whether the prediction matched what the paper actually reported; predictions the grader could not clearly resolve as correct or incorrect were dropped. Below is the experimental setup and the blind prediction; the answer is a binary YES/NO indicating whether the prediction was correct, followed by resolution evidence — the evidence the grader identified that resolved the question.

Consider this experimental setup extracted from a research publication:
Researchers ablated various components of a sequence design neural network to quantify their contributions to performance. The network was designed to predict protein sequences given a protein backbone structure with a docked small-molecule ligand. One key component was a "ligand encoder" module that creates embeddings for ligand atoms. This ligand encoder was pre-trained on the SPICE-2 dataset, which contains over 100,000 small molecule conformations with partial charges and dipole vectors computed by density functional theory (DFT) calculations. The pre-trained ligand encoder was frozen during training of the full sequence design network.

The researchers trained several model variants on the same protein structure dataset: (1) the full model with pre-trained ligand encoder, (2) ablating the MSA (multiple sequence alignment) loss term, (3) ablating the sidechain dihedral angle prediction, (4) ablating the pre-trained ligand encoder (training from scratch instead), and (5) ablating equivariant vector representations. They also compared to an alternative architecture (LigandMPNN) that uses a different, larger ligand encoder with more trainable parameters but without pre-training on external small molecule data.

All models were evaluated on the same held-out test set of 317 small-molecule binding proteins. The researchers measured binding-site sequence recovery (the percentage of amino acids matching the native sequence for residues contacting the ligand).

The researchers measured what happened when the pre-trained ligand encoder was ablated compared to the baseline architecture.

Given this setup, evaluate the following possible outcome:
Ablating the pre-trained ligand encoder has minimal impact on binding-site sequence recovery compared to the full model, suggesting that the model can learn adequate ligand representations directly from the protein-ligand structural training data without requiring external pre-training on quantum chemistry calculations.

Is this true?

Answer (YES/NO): NO